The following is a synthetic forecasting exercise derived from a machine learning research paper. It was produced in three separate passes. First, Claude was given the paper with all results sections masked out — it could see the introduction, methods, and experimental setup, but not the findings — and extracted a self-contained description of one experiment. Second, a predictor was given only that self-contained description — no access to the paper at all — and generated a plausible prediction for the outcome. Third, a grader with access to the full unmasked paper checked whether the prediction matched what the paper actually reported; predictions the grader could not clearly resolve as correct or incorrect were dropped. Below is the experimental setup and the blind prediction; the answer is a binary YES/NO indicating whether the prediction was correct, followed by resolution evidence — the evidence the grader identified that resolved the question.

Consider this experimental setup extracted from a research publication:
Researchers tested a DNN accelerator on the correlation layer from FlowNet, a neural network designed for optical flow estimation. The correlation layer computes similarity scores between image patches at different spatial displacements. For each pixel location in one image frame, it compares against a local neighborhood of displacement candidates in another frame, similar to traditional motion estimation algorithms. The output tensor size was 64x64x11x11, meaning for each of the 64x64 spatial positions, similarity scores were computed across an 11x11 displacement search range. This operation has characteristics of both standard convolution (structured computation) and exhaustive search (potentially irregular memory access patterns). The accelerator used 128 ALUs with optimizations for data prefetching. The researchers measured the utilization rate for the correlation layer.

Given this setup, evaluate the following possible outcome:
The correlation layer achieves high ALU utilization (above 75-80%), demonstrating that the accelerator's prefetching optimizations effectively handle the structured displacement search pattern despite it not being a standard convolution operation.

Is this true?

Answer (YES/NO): NO